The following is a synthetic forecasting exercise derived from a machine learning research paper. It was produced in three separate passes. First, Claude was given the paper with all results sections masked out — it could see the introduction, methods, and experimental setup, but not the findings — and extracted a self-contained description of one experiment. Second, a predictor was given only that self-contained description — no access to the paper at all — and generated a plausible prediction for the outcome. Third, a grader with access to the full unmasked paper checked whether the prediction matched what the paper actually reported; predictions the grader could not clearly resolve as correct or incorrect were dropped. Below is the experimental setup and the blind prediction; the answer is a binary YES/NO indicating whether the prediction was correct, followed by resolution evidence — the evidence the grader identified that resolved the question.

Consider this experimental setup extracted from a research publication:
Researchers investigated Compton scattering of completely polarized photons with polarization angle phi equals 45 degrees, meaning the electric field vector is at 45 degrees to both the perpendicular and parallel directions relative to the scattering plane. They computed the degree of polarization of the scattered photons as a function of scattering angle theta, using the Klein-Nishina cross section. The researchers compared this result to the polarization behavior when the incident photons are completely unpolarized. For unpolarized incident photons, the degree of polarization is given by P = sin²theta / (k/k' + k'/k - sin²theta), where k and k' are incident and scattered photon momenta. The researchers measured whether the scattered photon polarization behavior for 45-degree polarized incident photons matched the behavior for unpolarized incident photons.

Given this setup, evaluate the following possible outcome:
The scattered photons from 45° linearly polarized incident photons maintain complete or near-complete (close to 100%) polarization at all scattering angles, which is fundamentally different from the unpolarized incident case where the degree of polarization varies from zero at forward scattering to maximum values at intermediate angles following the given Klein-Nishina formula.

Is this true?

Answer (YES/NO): NO